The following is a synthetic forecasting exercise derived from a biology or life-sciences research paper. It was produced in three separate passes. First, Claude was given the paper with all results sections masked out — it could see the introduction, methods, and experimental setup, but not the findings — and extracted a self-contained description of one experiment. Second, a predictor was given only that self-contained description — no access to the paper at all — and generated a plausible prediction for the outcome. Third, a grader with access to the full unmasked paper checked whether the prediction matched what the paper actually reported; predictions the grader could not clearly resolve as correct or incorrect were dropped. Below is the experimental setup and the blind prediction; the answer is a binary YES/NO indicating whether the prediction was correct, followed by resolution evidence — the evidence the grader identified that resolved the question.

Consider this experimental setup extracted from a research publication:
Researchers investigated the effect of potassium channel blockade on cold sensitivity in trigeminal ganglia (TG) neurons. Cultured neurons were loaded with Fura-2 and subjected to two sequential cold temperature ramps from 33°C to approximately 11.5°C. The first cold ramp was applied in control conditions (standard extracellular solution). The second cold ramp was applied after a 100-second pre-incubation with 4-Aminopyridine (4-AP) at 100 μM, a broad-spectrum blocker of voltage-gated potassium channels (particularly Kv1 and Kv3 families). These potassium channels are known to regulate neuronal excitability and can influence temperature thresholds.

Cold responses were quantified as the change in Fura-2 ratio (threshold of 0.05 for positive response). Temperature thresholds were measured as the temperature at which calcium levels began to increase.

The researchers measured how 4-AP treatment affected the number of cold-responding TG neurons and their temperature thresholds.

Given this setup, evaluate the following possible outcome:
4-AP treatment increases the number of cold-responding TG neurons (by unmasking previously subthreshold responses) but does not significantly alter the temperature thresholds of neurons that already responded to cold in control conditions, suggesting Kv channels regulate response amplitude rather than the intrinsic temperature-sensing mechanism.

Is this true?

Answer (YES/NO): NO